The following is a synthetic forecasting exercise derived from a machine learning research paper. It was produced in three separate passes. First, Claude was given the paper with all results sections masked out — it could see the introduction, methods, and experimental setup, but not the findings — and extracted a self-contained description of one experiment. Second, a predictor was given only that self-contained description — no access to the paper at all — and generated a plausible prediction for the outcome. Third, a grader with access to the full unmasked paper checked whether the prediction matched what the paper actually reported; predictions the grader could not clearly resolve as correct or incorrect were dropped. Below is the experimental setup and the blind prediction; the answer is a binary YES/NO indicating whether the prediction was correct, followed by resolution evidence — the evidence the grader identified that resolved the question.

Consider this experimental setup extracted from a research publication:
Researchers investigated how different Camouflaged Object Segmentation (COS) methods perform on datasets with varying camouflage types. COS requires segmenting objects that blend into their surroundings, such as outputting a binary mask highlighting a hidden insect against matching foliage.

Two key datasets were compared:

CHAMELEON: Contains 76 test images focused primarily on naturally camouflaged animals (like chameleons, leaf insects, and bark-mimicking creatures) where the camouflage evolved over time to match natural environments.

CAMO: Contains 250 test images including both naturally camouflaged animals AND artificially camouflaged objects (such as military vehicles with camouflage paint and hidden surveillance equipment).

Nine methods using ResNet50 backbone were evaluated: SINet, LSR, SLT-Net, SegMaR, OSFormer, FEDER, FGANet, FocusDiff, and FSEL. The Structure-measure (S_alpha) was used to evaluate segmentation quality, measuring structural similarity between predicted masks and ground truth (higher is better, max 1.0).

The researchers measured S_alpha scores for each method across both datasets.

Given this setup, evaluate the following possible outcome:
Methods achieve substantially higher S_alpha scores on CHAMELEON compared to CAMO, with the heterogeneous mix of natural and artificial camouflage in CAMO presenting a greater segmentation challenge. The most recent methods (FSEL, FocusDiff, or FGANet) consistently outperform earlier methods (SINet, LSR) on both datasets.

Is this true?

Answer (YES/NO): YES